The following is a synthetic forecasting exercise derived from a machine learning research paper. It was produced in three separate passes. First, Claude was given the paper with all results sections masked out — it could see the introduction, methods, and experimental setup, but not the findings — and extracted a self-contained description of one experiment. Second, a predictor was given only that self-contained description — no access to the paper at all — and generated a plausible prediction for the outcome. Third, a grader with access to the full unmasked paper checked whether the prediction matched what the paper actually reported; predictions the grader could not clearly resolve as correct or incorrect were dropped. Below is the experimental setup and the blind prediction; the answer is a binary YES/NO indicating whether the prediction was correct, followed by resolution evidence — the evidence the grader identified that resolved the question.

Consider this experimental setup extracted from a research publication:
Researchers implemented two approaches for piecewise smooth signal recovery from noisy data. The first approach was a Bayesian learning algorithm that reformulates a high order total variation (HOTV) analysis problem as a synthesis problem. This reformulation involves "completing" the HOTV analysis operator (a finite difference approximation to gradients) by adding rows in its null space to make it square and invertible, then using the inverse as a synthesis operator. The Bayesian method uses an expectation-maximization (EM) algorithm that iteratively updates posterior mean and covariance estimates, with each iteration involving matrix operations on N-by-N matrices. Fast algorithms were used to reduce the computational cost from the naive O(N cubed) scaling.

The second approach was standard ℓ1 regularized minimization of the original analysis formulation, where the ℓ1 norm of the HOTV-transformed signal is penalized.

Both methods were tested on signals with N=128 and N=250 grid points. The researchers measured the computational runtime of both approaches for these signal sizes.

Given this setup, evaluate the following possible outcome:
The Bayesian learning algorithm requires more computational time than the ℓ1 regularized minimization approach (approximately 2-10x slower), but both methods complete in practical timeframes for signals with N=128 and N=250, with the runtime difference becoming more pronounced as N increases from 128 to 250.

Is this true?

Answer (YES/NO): NO